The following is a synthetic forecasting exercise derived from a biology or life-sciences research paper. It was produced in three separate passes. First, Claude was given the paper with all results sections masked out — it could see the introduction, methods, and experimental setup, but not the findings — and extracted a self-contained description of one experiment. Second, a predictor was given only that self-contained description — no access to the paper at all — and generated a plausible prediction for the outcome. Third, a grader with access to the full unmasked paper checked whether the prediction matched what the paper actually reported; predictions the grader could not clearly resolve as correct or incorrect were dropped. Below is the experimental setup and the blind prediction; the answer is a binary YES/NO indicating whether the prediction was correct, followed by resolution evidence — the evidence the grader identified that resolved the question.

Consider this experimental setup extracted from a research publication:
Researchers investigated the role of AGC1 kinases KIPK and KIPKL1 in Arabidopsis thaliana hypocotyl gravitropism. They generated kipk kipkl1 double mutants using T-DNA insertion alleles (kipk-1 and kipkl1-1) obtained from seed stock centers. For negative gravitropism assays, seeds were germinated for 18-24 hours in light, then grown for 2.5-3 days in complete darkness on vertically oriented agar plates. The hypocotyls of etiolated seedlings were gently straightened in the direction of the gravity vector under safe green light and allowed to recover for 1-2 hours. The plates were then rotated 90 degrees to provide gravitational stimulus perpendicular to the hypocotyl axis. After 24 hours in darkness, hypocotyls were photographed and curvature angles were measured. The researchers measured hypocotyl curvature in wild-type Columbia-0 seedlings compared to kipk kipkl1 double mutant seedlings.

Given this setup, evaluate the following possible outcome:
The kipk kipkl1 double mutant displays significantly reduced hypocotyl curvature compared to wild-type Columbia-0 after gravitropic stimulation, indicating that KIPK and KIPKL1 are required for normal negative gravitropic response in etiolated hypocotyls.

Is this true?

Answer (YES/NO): NO